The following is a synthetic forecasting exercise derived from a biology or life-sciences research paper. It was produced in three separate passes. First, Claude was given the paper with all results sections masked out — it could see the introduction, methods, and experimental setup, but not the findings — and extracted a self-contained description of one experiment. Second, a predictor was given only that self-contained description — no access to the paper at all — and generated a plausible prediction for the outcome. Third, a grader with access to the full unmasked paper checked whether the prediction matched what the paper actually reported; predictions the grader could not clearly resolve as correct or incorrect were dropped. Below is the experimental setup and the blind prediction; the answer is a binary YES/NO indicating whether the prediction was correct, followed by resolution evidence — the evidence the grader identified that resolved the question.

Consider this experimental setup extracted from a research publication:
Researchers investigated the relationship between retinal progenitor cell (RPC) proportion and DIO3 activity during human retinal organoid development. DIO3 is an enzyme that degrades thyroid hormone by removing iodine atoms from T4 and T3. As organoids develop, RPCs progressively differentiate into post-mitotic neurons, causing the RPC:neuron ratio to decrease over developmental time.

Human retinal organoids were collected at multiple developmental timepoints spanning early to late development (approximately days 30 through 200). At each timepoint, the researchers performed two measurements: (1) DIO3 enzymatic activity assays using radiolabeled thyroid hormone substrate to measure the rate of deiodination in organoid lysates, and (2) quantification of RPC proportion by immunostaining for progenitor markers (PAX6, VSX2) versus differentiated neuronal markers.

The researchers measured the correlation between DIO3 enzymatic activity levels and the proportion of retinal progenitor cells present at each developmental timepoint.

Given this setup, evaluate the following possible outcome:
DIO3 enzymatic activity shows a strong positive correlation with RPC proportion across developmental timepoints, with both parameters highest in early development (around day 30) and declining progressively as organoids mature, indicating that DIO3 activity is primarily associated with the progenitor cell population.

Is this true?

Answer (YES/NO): YES